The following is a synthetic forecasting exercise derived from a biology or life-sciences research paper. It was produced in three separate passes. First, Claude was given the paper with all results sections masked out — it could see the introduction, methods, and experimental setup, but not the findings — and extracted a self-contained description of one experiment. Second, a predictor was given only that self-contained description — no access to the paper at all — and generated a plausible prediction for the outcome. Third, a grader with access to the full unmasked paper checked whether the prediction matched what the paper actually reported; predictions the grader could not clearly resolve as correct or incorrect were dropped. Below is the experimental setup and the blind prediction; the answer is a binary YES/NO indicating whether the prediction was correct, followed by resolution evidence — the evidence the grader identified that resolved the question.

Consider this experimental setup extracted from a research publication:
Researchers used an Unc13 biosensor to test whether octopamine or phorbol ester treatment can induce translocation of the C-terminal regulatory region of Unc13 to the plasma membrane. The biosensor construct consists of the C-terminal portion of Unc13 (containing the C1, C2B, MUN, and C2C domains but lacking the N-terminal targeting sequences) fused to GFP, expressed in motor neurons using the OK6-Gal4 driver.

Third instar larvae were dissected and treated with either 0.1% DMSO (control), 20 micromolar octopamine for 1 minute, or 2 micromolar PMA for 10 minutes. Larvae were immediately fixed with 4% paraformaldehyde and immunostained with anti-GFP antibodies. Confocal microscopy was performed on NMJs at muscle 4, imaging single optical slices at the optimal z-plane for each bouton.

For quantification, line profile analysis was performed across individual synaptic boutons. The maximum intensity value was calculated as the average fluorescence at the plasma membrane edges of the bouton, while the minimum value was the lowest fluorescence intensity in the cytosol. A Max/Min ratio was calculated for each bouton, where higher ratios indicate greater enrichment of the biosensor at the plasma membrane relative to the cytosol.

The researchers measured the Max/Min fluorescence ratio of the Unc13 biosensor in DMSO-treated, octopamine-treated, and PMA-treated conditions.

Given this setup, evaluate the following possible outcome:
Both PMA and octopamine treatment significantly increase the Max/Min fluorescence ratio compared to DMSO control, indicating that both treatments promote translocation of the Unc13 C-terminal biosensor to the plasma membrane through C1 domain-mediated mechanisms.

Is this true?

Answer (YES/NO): YES